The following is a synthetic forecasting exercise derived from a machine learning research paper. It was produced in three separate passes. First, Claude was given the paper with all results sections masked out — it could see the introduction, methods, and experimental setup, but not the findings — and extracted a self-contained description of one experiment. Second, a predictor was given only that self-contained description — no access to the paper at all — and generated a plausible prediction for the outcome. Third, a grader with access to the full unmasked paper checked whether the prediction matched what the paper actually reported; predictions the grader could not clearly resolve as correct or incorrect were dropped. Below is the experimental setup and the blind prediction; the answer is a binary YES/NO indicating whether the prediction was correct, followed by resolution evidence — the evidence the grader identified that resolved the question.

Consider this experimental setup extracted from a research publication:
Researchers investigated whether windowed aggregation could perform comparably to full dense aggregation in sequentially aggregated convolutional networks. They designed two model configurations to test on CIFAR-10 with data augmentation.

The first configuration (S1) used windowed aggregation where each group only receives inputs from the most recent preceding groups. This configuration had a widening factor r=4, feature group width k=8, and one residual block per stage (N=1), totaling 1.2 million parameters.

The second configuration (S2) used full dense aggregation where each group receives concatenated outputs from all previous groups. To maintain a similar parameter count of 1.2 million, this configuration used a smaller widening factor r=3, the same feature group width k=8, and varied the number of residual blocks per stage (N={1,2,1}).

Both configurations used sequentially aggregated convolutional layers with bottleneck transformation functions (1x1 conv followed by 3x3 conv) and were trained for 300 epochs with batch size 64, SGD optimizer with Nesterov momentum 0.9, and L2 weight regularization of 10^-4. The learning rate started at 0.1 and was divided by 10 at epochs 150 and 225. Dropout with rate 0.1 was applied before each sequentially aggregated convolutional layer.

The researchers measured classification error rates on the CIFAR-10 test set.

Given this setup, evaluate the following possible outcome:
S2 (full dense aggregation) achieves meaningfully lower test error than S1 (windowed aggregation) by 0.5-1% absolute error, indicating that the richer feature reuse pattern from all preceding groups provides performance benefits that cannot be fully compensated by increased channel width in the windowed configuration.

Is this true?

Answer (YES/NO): NO